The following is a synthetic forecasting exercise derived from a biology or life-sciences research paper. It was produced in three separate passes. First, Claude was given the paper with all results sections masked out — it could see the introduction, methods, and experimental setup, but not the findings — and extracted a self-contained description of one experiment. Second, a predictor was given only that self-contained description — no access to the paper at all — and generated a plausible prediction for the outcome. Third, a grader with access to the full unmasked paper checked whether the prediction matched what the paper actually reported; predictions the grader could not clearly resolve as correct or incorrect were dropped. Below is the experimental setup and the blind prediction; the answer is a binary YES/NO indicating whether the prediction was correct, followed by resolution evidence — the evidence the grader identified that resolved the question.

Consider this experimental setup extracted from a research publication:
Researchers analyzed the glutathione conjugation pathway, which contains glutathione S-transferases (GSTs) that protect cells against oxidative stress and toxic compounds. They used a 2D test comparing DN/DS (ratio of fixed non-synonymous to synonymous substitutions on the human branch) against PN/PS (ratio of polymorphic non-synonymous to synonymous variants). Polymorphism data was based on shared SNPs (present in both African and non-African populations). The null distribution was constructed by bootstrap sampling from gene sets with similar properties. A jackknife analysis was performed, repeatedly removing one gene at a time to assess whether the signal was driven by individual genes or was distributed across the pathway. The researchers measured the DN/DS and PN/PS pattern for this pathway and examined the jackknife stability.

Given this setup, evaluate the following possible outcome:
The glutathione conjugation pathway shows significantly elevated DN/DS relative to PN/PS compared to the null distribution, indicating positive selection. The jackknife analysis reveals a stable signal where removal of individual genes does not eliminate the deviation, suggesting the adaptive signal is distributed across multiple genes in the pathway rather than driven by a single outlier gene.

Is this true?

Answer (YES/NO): NO